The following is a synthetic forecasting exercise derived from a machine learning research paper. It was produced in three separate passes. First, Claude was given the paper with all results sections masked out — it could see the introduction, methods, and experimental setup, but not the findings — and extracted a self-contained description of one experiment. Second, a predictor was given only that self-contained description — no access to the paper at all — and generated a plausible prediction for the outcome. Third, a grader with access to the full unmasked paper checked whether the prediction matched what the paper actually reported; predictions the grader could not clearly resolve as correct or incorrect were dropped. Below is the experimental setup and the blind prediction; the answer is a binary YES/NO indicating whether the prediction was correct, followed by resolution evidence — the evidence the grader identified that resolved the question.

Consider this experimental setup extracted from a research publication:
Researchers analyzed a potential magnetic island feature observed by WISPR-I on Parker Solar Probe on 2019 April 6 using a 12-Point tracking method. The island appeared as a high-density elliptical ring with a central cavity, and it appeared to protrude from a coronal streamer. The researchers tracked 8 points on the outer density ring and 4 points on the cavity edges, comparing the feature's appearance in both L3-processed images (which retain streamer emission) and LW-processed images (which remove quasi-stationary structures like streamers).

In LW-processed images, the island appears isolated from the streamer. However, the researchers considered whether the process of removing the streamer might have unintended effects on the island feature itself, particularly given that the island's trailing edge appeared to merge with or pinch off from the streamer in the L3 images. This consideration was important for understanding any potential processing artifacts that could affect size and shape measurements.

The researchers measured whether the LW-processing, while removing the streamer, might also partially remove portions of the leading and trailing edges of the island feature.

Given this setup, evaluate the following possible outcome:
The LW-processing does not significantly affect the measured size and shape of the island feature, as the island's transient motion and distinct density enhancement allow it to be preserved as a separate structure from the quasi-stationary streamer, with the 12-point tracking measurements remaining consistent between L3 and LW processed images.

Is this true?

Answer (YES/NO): NO